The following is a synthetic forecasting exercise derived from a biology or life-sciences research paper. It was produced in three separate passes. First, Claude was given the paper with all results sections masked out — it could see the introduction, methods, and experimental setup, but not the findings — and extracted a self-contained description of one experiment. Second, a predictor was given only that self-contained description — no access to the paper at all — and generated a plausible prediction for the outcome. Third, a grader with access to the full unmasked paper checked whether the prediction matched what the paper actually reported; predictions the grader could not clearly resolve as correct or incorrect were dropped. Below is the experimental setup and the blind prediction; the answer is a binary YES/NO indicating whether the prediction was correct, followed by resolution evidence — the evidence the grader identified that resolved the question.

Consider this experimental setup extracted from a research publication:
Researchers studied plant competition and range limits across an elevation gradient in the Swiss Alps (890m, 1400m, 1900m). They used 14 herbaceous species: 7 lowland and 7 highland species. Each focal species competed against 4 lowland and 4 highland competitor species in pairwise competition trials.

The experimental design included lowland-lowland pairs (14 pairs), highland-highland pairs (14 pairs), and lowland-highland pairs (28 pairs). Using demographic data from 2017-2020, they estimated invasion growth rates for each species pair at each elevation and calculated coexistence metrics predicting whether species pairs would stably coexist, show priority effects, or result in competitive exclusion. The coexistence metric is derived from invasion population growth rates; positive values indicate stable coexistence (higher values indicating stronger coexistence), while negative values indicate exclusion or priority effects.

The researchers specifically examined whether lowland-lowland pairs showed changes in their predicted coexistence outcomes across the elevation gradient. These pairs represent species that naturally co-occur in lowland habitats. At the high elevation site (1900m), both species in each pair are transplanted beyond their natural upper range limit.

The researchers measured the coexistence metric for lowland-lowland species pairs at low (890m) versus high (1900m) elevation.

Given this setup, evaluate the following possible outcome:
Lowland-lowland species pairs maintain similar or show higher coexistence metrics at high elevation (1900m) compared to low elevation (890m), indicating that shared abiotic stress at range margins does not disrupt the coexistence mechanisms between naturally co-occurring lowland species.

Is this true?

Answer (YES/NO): NO